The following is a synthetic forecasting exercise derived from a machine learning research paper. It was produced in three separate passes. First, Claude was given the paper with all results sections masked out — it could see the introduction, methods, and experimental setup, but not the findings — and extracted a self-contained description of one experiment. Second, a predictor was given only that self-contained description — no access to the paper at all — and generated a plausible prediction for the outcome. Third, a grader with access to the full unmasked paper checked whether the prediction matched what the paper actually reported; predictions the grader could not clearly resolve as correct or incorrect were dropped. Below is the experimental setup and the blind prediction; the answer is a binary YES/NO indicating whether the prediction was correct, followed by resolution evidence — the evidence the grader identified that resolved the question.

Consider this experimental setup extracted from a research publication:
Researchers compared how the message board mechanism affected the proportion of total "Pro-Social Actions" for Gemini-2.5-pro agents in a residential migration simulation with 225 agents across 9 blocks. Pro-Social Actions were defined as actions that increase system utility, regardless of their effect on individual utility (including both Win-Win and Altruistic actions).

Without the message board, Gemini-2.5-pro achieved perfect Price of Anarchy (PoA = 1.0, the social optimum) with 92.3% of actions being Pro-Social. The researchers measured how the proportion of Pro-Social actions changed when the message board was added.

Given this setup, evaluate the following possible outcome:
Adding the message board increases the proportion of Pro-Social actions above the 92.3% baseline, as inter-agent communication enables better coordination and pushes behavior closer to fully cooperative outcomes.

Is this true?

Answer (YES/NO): YES